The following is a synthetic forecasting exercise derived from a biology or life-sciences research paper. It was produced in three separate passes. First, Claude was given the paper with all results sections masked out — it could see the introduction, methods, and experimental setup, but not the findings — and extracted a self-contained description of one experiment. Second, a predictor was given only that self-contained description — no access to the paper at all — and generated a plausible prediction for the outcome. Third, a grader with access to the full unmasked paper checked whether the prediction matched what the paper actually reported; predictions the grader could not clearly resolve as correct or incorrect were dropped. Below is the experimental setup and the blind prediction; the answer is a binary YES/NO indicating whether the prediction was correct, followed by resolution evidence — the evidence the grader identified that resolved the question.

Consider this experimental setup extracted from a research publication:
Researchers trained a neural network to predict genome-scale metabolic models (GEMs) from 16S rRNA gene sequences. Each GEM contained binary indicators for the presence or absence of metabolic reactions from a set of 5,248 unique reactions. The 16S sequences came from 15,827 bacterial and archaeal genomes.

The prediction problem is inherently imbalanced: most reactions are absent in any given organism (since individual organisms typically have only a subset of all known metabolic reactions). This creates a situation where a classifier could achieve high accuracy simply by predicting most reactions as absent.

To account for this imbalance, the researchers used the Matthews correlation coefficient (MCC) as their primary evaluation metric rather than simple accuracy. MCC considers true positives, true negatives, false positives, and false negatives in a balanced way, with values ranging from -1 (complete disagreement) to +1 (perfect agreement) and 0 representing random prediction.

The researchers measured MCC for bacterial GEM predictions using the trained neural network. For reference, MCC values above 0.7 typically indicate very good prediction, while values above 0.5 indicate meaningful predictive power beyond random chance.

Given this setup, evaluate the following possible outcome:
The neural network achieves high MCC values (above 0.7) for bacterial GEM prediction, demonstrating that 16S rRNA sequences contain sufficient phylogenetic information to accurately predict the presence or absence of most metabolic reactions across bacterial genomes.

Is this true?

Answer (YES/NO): YES